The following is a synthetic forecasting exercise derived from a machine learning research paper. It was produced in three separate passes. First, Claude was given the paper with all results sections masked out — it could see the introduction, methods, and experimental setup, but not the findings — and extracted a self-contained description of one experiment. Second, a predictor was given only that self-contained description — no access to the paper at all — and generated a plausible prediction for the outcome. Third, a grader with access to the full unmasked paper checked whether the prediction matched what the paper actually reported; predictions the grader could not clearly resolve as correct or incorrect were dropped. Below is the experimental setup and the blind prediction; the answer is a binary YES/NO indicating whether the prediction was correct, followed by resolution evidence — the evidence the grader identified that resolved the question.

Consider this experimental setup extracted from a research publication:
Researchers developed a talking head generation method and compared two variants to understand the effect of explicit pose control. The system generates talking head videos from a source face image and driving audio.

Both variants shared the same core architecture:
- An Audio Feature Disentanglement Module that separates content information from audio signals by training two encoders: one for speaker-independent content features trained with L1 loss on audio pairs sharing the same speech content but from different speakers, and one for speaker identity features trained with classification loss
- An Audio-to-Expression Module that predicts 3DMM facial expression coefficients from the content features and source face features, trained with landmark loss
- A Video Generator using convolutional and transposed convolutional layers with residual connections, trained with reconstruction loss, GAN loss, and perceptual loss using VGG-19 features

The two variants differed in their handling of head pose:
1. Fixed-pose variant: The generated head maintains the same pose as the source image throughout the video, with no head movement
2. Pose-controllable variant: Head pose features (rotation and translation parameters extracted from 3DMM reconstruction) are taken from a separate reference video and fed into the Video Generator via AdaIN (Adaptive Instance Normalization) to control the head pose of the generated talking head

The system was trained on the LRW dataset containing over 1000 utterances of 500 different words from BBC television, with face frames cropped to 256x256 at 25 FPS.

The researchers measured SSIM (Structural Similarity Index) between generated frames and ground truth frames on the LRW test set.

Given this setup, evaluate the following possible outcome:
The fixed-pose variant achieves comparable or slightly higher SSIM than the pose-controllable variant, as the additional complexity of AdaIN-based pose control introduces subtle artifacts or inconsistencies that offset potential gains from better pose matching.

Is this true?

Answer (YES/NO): NO